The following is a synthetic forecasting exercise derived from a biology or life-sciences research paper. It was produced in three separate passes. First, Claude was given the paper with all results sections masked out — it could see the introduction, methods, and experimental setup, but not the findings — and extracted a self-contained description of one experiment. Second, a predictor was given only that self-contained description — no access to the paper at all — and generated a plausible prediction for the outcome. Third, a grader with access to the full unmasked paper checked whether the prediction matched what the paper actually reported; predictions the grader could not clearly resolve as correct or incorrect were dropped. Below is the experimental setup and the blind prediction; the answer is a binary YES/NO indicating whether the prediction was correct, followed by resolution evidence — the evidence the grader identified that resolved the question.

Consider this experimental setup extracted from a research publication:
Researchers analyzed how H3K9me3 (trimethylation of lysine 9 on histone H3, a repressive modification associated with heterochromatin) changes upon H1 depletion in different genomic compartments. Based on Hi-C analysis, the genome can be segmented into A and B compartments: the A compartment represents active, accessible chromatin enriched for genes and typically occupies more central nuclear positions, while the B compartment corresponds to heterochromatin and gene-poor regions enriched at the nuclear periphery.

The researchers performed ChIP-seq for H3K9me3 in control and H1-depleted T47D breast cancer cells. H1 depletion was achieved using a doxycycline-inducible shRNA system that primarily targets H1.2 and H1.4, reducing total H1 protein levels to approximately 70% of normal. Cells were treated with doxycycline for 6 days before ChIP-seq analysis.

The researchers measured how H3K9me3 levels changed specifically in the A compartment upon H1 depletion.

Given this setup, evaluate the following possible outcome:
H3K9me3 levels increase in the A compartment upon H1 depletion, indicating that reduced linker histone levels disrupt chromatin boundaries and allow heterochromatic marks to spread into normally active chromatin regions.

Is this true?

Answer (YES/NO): NO